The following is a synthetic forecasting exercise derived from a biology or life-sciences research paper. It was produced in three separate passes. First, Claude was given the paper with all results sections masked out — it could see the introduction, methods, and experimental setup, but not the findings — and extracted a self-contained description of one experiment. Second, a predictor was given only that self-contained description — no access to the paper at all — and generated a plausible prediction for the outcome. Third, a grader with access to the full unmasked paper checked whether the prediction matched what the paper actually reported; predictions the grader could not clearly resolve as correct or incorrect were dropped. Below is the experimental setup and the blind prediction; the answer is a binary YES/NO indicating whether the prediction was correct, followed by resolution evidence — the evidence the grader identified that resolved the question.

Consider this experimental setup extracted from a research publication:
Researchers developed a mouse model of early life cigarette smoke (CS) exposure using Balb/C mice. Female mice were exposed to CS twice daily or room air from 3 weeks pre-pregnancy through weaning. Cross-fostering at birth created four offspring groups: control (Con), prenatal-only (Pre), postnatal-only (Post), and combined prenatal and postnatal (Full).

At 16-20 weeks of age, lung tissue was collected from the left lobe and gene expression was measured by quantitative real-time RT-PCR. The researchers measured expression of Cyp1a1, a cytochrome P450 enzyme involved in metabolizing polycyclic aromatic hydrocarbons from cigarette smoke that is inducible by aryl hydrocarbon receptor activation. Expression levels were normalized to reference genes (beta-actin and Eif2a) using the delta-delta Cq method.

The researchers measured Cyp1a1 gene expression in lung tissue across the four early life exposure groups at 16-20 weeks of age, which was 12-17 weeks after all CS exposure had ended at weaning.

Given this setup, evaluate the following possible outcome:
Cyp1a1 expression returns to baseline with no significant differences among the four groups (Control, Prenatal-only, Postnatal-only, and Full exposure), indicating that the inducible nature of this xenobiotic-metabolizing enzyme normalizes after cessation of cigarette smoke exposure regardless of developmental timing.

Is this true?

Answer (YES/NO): NO